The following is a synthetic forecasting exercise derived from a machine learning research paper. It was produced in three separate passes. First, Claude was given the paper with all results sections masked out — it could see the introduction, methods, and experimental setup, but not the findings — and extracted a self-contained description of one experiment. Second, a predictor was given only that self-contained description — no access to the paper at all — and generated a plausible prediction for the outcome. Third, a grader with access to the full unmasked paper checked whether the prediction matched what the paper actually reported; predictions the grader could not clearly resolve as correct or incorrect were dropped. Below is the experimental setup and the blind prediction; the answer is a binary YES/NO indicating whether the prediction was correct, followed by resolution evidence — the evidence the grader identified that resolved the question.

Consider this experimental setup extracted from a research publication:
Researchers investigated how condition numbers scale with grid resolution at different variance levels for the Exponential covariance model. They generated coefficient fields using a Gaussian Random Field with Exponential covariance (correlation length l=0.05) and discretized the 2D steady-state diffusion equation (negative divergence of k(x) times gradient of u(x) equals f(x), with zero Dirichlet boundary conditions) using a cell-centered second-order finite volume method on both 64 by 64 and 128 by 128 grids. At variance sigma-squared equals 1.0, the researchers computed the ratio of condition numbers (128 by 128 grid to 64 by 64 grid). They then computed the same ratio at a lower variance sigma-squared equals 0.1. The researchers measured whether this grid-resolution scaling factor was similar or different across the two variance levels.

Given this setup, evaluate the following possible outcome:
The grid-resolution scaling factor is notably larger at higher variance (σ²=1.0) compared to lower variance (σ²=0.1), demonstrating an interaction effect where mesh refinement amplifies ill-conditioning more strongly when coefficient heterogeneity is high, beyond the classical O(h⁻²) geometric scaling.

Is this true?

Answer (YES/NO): YES